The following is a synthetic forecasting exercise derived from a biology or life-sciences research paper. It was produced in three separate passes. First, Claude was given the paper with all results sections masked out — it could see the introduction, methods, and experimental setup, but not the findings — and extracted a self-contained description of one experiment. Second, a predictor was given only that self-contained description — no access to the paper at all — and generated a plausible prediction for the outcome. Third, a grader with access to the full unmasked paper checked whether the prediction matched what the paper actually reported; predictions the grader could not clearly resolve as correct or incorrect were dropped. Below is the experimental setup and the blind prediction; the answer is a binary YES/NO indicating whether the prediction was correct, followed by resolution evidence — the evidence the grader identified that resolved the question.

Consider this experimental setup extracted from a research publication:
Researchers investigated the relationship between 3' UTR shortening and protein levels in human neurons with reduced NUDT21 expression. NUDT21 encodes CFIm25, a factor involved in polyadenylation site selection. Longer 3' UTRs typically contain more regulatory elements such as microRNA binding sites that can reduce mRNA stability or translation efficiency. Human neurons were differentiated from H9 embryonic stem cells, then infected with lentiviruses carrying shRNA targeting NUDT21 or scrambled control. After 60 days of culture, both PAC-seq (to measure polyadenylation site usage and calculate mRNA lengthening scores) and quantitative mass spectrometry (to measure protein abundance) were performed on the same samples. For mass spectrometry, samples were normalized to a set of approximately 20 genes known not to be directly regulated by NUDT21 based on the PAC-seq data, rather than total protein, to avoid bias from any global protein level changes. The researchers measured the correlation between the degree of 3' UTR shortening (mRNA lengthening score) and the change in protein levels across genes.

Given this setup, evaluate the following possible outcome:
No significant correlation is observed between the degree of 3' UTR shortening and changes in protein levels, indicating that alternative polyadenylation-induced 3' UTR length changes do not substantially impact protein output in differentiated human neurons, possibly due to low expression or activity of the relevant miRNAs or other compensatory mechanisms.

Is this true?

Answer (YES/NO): NO